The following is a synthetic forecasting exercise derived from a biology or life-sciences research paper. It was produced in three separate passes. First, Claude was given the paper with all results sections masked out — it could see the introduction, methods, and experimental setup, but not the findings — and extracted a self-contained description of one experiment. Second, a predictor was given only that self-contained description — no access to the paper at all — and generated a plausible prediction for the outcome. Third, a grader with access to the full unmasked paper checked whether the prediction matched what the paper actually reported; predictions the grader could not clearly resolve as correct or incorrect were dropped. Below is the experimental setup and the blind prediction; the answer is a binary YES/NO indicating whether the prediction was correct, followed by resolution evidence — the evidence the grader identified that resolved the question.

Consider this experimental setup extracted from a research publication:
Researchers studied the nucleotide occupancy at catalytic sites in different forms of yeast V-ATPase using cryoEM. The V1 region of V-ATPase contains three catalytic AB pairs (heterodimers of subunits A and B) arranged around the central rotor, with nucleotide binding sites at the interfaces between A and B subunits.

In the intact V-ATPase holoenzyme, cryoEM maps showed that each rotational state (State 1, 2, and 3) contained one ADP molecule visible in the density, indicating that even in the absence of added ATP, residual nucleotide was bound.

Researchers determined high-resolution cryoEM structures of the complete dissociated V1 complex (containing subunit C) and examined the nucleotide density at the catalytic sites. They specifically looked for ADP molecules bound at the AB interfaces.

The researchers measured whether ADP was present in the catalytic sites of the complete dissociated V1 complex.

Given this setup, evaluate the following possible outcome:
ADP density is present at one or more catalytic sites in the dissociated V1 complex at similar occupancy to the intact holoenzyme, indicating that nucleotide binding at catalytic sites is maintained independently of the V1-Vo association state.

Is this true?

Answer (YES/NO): YES